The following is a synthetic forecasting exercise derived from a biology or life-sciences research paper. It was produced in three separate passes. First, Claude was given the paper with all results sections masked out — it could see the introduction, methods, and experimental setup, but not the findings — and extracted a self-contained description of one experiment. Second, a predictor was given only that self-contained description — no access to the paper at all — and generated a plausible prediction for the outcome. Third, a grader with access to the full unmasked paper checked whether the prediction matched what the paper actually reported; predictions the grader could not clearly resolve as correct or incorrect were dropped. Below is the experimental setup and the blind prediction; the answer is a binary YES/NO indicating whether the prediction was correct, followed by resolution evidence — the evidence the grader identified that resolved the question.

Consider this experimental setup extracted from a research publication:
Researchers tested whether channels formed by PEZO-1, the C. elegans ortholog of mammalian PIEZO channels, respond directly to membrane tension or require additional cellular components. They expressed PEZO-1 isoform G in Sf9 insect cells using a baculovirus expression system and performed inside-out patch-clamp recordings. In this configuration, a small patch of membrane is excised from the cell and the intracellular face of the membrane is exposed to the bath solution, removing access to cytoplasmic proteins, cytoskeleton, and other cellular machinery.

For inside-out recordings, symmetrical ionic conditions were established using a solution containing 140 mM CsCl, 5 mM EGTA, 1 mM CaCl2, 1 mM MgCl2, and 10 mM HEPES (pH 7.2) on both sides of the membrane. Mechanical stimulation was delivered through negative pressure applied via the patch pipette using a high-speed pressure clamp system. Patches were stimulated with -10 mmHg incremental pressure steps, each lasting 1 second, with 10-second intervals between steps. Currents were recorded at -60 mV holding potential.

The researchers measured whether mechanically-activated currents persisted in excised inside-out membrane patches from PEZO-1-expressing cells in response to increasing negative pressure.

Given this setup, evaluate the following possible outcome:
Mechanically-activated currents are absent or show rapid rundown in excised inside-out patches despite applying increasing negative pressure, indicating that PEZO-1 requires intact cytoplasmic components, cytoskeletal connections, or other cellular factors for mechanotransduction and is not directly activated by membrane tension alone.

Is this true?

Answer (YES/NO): NO